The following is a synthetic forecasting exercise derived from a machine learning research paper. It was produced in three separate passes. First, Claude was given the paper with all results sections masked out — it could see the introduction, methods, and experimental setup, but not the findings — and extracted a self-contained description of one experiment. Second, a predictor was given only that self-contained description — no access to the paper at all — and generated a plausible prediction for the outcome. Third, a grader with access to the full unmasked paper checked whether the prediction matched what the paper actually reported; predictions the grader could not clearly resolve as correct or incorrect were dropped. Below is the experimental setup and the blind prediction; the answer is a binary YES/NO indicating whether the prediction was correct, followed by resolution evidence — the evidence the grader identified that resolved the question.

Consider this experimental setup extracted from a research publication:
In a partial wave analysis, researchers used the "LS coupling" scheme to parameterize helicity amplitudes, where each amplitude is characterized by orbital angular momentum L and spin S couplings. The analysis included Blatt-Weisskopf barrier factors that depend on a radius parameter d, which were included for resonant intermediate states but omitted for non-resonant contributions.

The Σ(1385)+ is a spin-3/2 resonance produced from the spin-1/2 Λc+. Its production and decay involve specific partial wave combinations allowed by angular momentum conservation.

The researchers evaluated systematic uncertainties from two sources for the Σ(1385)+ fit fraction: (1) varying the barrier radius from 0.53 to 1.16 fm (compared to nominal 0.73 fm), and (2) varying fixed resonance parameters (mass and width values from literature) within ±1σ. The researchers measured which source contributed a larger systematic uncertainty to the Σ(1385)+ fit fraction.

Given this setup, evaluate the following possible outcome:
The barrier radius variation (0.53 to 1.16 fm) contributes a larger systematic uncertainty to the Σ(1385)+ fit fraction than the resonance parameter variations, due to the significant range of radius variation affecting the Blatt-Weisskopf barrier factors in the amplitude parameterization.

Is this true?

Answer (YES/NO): NO